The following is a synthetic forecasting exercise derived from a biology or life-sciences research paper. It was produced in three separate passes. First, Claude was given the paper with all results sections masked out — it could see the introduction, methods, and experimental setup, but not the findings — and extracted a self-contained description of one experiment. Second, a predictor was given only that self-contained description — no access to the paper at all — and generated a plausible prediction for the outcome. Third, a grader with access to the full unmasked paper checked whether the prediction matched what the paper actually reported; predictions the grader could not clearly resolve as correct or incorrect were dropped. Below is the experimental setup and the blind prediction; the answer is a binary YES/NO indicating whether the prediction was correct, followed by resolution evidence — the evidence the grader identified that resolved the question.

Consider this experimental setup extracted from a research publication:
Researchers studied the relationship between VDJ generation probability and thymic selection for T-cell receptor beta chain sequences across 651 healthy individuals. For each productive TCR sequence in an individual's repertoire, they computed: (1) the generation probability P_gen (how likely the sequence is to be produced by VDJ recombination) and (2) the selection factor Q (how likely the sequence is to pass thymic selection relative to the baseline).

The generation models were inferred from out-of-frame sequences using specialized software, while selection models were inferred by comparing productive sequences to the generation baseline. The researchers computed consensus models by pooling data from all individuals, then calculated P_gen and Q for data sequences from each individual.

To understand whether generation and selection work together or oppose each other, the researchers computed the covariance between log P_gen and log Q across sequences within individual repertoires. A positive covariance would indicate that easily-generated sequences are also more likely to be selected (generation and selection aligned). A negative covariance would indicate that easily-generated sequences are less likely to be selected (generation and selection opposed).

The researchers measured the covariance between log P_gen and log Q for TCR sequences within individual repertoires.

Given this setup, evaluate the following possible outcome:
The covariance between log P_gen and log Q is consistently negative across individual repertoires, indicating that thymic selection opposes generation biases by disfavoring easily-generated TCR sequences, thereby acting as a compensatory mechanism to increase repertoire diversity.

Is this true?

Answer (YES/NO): NO